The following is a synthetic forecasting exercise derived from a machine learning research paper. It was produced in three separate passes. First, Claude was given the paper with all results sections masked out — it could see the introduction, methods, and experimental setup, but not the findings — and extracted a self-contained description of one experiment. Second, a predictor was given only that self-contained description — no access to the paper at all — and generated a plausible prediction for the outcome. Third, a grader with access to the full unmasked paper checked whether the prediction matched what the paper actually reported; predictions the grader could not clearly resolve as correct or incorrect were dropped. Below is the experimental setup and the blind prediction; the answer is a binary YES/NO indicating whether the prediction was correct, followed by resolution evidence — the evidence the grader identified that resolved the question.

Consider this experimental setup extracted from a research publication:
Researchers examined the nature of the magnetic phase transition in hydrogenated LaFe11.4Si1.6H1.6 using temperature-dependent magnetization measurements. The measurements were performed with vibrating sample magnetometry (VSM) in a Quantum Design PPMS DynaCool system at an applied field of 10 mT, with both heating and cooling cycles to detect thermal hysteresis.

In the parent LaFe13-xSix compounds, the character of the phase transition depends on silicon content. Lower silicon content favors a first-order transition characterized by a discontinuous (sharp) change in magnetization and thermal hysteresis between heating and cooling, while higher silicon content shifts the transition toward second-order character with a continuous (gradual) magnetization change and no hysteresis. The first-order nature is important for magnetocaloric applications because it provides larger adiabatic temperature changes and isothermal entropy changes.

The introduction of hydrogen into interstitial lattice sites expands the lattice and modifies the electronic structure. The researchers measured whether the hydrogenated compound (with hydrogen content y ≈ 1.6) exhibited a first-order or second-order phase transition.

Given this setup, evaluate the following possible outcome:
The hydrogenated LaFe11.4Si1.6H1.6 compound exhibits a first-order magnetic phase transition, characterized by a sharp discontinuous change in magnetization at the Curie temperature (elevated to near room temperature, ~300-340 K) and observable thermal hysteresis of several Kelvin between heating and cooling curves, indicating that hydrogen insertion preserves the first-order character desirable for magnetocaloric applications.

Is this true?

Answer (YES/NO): YES